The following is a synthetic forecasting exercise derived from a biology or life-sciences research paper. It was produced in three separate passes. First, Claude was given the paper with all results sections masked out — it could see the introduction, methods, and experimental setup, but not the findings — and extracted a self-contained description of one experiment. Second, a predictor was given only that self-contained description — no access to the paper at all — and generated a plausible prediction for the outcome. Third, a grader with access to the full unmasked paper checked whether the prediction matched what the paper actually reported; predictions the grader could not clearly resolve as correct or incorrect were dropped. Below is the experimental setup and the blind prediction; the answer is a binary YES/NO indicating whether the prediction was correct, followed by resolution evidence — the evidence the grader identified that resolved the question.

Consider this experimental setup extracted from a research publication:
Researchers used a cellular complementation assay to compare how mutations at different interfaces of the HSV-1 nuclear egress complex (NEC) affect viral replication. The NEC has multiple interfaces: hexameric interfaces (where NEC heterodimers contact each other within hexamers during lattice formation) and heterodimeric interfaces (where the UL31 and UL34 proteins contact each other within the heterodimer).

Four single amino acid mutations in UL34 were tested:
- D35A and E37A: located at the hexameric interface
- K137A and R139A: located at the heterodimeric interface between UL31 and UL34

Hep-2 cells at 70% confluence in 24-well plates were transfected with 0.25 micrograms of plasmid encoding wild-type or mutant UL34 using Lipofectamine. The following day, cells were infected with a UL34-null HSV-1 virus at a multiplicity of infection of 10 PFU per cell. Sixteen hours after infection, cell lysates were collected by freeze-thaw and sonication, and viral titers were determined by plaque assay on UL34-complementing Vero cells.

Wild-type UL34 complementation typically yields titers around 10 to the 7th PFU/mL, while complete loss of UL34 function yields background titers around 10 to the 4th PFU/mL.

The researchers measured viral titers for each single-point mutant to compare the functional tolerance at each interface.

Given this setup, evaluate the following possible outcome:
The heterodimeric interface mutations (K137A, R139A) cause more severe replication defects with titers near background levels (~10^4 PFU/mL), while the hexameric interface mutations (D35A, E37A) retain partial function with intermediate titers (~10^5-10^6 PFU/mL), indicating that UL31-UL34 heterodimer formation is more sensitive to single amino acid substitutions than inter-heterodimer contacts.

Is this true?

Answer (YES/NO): NO